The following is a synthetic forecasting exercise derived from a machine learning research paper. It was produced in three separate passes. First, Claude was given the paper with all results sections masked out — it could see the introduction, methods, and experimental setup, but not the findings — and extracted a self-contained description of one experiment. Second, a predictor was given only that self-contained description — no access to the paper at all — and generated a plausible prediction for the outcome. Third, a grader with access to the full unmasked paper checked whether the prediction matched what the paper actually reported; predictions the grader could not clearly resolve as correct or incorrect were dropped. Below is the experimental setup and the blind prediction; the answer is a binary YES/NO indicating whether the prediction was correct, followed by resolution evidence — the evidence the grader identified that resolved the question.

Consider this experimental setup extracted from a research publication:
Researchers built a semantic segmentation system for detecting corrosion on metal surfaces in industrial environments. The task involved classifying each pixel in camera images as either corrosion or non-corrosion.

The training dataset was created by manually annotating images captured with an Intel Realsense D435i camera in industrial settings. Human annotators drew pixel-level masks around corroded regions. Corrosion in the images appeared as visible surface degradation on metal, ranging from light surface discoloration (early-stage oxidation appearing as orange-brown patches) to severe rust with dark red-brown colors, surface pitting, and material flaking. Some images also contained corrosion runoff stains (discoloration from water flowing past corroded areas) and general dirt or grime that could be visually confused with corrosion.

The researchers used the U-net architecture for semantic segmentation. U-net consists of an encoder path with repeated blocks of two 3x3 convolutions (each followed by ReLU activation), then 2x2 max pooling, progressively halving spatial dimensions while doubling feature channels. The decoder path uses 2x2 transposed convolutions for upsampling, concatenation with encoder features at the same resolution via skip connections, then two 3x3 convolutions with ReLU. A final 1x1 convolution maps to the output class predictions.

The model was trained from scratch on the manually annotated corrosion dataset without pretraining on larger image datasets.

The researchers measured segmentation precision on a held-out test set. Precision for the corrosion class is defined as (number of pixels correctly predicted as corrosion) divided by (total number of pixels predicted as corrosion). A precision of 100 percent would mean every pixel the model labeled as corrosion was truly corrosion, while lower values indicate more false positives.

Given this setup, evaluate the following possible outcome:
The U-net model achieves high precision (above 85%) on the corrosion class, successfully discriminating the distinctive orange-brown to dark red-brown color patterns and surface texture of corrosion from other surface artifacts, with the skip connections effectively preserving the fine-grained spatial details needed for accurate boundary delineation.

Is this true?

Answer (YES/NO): NO